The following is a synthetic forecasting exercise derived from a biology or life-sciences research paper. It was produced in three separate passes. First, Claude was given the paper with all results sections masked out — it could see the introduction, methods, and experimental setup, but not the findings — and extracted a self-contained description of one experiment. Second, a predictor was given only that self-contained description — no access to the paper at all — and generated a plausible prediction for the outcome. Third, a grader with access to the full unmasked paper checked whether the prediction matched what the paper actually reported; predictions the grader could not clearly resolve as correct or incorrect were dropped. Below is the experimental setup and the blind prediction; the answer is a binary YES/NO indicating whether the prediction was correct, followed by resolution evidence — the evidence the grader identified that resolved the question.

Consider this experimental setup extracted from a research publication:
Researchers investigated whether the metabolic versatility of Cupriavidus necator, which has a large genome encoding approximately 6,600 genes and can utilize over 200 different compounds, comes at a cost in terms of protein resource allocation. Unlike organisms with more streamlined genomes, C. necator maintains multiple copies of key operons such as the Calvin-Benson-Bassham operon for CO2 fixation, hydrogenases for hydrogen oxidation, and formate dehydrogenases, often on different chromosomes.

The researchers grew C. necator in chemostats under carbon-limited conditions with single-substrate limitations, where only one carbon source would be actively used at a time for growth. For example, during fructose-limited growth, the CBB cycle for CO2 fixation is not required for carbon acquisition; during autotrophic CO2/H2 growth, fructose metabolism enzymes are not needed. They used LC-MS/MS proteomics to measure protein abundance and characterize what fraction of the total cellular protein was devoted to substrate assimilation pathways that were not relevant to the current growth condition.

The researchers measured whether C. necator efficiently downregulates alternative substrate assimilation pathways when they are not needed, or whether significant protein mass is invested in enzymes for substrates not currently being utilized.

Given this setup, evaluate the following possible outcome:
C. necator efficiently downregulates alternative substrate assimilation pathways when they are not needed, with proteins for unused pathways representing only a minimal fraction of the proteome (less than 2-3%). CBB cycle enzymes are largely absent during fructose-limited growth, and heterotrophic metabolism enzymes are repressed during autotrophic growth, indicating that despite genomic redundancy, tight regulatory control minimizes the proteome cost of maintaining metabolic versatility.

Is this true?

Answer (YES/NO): NO